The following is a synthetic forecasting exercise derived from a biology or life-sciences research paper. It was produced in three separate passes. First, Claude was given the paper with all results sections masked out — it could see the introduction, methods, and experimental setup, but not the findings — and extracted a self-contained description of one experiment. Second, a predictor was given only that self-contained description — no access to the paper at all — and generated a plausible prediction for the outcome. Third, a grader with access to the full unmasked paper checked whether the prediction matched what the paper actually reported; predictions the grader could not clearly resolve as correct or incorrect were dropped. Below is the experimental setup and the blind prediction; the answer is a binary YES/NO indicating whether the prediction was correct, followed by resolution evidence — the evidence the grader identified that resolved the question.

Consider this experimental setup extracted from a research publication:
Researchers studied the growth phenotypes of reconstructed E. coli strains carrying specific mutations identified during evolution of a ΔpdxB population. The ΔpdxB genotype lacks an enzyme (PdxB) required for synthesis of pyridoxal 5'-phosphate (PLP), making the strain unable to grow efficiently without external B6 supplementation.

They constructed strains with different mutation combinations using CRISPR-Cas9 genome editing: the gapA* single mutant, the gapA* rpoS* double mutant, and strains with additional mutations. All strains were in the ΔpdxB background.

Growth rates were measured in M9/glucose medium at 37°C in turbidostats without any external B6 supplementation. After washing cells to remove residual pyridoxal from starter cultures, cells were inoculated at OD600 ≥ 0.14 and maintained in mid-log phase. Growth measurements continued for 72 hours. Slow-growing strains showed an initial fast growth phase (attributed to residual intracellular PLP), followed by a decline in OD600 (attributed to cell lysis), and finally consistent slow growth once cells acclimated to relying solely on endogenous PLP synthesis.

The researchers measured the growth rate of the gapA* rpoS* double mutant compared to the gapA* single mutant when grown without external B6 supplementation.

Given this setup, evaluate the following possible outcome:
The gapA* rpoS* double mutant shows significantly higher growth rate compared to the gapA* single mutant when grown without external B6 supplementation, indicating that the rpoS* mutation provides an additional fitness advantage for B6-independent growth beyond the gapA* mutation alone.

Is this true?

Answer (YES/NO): NO